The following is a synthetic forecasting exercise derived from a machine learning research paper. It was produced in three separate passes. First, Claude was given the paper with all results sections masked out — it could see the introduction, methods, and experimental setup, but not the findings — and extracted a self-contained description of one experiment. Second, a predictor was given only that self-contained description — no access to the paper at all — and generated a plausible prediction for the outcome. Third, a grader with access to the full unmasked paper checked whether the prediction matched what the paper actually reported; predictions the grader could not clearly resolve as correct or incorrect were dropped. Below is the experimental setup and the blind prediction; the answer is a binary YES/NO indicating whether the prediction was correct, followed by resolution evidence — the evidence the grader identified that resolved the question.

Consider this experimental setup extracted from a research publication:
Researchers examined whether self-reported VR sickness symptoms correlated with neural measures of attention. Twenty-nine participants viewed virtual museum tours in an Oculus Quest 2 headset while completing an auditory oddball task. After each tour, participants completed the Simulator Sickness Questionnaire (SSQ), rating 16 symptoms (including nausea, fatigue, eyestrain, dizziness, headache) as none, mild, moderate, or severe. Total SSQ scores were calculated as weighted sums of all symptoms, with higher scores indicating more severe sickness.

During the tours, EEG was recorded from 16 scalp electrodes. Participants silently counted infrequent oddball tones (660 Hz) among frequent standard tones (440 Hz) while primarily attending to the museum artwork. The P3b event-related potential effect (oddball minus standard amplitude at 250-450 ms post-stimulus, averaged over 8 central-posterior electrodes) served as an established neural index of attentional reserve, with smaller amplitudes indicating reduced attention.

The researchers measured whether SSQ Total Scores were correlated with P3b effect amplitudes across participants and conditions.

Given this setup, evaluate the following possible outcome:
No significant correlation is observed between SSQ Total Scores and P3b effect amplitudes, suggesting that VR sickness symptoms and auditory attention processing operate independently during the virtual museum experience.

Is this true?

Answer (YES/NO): NO